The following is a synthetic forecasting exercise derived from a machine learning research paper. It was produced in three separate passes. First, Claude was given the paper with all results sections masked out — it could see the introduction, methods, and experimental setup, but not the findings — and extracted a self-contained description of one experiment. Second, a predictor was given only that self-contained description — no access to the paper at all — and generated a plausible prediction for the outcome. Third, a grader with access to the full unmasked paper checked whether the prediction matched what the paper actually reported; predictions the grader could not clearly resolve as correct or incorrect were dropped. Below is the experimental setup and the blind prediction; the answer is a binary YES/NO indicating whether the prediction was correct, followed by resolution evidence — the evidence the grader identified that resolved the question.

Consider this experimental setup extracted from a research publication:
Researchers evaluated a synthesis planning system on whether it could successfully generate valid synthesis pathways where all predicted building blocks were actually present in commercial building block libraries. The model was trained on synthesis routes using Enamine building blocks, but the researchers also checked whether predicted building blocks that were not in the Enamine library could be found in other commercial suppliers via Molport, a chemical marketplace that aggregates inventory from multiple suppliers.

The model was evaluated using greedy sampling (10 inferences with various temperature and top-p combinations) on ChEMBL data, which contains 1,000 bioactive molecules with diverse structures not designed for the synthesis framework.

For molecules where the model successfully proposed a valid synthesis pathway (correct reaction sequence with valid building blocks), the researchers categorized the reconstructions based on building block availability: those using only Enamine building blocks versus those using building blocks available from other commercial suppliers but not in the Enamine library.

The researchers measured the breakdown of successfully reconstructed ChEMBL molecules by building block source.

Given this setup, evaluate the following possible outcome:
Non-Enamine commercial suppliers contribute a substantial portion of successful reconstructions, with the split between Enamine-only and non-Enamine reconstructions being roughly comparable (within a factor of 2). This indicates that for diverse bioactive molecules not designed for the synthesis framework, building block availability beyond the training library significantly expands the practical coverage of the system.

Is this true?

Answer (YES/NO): YES